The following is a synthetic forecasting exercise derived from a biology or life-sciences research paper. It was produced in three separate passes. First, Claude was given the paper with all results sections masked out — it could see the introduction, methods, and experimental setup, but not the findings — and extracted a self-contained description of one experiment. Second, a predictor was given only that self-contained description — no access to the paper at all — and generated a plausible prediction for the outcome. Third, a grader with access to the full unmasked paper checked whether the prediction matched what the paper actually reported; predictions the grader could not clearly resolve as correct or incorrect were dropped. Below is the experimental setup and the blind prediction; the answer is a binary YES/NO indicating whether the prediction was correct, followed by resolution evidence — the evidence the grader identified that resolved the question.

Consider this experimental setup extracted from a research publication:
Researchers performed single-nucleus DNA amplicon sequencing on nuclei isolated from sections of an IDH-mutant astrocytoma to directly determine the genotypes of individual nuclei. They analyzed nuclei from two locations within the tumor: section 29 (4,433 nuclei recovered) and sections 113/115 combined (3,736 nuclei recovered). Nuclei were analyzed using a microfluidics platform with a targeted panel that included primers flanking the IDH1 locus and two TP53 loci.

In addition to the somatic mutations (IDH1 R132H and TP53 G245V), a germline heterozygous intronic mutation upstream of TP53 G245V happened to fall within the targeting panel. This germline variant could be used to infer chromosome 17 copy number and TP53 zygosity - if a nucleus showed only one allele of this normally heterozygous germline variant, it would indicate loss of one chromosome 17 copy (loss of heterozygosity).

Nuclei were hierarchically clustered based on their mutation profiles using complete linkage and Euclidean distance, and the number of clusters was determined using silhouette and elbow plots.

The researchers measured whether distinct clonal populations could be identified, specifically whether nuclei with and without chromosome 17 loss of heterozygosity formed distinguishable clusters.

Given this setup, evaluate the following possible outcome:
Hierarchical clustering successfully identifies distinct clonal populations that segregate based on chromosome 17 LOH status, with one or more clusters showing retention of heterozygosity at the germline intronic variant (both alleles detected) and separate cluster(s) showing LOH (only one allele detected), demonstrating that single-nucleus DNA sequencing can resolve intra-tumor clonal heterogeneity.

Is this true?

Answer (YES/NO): YES